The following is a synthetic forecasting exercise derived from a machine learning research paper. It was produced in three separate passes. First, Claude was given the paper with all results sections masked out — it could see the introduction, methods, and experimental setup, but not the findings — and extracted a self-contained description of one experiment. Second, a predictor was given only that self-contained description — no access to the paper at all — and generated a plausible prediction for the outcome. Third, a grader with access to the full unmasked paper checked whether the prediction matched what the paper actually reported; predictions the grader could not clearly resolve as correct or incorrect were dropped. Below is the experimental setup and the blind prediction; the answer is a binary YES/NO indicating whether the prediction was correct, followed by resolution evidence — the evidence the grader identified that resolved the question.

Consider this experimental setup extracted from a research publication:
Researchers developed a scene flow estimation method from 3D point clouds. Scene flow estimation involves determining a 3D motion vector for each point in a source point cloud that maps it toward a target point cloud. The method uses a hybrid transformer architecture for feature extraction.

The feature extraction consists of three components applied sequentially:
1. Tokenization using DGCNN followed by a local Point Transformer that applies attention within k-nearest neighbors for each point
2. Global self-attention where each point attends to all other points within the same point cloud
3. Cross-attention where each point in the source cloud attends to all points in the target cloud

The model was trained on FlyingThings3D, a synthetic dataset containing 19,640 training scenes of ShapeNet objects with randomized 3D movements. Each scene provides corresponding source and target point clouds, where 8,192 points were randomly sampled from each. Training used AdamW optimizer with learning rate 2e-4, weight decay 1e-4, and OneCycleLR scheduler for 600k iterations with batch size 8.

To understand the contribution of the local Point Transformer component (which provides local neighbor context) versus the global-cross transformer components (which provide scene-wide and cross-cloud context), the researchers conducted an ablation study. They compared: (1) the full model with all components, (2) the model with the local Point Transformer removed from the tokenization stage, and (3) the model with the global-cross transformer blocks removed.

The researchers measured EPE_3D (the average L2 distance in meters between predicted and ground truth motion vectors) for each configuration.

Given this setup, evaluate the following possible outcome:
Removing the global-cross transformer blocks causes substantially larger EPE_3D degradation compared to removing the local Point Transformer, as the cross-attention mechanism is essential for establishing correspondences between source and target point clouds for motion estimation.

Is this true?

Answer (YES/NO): YES